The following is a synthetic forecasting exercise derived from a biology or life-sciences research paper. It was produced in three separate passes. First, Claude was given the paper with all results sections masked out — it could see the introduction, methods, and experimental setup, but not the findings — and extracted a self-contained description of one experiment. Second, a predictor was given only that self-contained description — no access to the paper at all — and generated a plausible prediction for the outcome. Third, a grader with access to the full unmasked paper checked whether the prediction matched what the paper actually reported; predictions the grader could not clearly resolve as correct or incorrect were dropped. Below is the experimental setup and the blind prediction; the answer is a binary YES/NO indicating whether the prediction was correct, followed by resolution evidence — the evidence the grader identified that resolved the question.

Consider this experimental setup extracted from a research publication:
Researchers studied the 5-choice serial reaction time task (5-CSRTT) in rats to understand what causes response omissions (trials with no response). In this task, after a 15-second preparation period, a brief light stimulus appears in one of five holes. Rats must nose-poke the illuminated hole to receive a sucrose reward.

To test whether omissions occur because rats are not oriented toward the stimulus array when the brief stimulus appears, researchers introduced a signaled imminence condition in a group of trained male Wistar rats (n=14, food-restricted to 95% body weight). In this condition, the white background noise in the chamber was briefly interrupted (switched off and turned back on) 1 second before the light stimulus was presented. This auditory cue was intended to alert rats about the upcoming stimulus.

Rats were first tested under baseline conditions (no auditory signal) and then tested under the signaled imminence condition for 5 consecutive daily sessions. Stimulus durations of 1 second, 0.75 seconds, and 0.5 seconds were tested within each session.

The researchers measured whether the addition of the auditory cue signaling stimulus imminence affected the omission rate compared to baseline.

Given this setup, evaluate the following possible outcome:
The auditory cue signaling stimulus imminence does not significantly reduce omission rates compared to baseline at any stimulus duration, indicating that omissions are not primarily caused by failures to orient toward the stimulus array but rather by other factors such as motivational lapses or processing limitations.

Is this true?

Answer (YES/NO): NO